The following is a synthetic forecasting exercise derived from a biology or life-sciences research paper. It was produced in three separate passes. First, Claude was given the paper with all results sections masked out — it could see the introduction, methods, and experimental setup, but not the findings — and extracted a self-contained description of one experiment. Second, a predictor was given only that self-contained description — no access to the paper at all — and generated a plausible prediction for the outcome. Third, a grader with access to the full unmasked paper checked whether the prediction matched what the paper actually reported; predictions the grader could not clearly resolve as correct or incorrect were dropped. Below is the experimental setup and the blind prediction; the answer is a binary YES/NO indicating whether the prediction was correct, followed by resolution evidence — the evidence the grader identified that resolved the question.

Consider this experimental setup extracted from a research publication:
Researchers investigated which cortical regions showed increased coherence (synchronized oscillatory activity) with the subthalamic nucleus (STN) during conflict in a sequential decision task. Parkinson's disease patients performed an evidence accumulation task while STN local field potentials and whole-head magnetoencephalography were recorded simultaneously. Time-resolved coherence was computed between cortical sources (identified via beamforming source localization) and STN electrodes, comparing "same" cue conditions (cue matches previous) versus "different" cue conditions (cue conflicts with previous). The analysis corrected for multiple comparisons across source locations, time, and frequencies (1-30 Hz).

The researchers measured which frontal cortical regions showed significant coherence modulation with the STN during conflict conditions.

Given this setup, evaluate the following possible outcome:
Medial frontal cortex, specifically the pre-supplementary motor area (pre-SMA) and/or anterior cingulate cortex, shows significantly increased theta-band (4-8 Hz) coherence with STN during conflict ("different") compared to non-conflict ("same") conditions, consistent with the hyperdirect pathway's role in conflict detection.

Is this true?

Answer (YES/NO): NO